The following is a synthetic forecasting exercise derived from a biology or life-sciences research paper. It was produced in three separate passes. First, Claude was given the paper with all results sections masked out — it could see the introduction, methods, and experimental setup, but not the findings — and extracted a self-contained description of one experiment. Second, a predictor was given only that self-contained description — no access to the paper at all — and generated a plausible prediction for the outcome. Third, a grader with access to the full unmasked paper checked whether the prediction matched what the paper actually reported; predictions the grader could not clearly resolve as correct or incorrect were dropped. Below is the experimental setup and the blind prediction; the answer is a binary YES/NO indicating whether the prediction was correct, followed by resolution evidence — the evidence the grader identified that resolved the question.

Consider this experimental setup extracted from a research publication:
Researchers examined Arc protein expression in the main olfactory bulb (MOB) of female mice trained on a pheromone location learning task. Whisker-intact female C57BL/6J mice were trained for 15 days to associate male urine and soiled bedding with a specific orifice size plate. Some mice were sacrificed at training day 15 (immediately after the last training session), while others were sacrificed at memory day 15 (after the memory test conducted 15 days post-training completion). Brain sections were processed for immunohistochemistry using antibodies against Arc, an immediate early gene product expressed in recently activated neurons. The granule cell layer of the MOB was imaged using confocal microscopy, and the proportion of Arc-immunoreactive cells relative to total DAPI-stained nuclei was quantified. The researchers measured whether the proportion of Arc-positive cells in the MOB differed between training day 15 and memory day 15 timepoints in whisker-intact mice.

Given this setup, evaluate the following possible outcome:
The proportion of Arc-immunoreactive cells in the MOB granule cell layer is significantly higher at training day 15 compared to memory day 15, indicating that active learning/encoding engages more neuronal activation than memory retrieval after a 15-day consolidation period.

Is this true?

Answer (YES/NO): NO